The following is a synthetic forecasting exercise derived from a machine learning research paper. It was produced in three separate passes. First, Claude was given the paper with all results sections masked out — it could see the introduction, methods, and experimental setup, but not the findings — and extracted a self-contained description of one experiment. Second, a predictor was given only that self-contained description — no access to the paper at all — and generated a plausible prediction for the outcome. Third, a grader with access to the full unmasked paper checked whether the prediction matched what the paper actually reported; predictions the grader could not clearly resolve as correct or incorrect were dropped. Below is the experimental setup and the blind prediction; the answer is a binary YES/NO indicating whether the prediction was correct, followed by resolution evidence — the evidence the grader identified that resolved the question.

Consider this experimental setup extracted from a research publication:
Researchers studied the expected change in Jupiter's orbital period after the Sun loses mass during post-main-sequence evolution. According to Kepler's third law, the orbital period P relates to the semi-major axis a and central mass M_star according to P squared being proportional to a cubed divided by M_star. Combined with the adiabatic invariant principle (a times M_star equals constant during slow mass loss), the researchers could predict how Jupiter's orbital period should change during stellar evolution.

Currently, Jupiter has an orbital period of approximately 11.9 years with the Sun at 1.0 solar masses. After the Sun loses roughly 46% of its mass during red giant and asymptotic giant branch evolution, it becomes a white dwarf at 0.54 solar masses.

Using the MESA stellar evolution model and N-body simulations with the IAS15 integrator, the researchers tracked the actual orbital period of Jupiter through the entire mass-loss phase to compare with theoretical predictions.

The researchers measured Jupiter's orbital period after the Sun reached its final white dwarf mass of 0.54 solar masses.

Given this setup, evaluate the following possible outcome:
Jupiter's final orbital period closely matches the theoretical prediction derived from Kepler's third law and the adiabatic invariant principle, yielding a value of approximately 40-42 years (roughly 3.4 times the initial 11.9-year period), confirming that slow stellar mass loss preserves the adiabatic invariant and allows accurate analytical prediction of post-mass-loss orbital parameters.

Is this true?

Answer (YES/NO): YES